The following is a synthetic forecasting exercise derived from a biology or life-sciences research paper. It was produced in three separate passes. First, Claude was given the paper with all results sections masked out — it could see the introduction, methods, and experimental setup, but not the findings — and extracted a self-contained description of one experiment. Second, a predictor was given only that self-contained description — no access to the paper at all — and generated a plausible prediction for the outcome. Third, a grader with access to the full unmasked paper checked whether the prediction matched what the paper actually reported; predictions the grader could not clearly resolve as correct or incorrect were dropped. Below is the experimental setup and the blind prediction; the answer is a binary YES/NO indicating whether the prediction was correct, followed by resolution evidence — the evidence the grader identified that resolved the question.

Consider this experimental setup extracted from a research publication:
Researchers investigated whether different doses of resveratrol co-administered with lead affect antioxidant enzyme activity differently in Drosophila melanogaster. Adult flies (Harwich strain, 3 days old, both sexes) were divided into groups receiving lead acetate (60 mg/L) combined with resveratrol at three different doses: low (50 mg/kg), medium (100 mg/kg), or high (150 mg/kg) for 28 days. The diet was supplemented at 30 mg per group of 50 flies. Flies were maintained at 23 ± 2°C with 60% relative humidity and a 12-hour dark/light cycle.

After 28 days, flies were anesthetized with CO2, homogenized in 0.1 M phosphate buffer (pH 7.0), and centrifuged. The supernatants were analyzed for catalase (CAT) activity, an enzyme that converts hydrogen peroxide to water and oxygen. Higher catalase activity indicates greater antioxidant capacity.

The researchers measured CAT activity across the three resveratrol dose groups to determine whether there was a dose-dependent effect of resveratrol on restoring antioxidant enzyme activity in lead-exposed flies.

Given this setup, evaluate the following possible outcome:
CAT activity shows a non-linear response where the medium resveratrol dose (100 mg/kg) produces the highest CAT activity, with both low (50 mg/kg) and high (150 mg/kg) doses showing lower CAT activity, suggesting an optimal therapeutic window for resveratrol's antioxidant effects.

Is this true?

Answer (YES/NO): NO